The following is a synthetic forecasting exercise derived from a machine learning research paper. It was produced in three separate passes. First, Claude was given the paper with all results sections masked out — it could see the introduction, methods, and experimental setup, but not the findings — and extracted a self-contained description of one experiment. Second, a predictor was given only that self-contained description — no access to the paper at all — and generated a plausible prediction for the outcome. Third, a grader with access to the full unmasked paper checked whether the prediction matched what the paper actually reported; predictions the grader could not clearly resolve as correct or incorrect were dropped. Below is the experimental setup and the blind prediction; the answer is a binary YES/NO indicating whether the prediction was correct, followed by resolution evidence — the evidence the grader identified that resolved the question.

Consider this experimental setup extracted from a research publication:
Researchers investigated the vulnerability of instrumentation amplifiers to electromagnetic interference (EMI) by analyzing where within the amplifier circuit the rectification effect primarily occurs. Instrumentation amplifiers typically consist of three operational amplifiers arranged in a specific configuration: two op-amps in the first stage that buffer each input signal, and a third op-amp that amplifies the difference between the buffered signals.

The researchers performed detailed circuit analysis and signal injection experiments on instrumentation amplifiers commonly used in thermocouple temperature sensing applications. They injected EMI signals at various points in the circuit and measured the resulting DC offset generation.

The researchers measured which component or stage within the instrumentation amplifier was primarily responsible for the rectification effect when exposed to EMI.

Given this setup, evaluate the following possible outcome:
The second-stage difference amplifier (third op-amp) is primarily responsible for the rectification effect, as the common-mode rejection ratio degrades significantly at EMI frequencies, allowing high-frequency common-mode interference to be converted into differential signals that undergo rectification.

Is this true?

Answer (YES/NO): NO